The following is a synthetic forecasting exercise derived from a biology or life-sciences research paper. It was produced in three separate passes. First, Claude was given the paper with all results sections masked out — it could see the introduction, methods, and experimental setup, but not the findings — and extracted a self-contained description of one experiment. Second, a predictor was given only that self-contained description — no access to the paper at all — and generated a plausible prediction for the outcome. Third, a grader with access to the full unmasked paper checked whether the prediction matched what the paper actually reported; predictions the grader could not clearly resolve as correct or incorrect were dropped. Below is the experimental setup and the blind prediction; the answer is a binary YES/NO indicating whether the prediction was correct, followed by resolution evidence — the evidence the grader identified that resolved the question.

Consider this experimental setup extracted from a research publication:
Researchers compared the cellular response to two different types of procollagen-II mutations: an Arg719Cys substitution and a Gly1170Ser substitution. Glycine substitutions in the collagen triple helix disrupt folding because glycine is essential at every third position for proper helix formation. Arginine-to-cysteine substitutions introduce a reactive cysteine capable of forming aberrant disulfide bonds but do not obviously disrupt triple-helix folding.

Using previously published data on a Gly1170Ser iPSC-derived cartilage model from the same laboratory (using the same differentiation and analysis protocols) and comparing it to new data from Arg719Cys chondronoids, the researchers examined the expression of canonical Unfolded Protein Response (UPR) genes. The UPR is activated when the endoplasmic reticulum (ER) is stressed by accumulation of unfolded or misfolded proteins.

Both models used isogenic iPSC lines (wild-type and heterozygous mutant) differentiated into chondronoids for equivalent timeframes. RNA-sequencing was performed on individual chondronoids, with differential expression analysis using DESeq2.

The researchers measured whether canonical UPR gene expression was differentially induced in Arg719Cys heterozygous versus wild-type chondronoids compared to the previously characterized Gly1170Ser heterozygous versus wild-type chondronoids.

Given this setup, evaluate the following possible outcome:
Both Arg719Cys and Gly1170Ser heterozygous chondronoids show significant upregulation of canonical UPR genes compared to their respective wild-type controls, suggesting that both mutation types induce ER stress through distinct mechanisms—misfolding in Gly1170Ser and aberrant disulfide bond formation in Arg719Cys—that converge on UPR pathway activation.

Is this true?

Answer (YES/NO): NO